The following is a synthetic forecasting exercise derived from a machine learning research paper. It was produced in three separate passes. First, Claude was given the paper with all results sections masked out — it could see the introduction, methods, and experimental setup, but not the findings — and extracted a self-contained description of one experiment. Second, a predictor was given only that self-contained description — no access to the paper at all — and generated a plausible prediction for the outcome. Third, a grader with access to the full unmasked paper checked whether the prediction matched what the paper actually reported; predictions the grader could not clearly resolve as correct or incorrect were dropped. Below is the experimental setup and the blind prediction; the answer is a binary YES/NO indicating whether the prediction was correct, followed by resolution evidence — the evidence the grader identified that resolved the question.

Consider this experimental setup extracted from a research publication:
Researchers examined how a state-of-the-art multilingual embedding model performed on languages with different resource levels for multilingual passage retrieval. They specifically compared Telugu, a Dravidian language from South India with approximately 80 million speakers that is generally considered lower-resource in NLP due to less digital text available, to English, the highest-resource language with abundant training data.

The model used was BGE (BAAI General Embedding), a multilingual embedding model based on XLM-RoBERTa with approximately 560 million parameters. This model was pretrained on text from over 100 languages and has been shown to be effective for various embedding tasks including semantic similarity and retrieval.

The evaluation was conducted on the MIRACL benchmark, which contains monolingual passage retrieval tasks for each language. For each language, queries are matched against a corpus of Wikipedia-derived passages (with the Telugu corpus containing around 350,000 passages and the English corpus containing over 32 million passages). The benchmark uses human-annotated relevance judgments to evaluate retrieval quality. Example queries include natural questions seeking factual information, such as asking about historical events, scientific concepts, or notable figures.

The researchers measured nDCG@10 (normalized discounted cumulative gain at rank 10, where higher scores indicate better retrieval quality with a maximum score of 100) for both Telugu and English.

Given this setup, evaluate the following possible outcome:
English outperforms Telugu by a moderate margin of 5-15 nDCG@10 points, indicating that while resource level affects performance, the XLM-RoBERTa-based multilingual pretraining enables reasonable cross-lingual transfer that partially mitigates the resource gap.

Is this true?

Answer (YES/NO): NO